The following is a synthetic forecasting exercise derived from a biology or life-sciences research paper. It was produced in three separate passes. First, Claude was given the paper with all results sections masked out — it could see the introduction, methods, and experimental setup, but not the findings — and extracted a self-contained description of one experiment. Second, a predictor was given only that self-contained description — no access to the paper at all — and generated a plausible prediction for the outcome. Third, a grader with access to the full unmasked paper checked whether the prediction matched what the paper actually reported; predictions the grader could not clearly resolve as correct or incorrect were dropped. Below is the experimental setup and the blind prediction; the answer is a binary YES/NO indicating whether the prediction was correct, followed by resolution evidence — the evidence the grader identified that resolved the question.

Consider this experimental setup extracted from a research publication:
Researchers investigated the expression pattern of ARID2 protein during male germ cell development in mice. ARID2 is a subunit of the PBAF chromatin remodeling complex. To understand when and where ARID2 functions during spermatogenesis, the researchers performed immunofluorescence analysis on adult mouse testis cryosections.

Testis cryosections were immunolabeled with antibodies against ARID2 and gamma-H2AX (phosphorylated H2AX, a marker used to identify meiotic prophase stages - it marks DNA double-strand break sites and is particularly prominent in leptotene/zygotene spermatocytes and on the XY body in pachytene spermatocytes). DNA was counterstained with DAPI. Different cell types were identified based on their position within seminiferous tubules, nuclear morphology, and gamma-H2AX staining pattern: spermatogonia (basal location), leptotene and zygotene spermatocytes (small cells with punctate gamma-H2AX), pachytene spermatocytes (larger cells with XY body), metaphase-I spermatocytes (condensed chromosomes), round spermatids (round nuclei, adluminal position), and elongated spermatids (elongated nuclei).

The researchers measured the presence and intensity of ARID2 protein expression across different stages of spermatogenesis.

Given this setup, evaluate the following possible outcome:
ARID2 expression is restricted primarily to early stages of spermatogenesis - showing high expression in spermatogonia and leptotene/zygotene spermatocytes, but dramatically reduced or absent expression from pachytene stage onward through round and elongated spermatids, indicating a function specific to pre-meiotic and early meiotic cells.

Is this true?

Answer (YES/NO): NO